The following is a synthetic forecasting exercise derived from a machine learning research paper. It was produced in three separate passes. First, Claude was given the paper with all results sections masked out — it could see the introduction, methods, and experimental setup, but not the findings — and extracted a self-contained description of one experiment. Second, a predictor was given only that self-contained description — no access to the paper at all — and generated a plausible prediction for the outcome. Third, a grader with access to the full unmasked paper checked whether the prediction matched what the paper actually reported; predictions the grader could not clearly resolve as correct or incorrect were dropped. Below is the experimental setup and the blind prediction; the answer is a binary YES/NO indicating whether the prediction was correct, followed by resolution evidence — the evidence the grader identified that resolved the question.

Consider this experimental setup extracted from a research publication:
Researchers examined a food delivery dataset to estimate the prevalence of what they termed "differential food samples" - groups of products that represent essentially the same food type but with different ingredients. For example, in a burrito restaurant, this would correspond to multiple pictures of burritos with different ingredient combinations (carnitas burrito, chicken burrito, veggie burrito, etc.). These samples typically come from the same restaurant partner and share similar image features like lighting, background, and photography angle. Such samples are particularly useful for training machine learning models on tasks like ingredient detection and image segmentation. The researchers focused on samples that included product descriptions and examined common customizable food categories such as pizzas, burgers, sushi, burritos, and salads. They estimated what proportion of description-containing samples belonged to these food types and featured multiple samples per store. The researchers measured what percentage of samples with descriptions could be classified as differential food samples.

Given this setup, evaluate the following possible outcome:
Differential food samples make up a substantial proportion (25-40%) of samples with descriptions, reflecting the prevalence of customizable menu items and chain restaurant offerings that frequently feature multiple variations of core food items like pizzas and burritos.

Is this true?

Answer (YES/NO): NO